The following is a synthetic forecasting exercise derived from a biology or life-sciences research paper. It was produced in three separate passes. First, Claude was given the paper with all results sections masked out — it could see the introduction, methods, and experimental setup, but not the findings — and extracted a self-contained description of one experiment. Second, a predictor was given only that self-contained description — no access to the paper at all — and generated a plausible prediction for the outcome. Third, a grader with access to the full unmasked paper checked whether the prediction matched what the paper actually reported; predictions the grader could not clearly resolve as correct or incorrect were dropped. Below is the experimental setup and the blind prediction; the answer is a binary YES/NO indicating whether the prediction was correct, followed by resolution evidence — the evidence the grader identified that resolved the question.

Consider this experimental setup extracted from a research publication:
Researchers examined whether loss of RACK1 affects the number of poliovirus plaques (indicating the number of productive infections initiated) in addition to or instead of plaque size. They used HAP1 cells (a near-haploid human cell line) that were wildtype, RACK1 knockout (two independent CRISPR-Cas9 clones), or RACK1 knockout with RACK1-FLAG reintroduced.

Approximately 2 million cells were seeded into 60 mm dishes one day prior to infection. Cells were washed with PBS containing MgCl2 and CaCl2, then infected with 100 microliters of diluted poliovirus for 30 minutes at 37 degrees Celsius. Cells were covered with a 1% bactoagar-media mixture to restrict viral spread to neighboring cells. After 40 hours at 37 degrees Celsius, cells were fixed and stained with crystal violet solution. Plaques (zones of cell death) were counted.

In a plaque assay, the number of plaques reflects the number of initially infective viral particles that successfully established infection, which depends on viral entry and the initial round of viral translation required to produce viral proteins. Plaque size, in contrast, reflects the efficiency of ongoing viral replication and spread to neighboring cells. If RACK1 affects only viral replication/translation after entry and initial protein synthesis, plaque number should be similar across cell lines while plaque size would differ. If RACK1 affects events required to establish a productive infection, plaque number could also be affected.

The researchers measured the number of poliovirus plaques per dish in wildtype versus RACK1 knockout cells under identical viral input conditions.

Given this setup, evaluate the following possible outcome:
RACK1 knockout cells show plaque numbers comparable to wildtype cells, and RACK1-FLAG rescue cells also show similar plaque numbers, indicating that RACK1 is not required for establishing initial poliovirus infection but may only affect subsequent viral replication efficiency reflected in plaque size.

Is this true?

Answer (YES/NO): YES